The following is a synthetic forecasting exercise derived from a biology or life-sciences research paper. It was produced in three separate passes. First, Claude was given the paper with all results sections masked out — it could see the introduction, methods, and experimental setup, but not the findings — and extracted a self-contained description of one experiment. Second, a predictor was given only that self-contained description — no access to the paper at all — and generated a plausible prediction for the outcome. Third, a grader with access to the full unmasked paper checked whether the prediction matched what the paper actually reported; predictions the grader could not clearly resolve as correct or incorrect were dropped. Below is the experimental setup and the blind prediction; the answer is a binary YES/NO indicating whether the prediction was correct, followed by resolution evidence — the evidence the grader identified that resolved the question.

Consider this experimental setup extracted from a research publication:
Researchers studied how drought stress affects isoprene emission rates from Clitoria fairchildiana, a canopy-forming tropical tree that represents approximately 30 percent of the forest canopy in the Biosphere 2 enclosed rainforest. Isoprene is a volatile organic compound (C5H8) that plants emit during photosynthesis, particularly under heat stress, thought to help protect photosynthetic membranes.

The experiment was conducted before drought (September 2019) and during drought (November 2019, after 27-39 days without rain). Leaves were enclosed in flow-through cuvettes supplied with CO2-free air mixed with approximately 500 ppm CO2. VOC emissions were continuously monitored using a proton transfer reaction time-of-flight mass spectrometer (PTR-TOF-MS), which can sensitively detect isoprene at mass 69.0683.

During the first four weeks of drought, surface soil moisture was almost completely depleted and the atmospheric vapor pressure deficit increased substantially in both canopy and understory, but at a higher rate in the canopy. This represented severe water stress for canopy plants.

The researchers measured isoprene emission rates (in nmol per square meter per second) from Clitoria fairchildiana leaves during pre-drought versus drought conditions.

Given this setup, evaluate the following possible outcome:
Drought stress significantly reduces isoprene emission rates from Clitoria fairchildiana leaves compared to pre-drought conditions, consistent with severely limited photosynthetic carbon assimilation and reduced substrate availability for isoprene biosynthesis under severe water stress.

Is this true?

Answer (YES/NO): NO